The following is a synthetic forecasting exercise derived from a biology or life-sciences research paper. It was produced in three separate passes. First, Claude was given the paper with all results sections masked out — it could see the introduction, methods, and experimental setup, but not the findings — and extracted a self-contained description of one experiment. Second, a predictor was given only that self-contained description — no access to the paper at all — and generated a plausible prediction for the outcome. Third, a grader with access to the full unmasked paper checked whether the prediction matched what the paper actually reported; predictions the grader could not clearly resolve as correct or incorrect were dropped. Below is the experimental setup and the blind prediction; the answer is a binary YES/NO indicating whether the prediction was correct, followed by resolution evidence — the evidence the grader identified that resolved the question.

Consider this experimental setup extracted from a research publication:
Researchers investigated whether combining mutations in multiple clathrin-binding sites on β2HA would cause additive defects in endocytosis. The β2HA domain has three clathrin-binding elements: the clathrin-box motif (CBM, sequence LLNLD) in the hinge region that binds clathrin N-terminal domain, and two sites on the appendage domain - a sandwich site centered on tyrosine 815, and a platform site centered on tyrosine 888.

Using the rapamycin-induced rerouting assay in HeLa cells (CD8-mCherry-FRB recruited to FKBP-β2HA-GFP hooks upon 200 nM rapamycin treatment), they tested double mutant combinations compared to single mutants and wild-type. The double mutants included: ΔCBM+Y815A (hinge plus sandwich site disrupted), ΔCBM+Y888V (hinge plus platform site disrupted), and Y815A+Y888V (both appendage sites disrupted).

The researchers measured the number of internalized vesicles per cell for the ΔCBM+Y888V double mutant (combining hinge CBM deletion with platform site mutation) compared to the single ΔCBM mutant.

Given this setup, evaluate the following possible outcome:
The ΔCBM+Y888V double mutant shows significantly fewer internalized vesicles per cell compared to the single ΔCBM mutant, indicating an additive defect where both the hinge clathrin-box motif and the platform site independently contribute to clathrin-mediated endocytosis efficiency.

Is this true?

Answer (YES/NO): NO